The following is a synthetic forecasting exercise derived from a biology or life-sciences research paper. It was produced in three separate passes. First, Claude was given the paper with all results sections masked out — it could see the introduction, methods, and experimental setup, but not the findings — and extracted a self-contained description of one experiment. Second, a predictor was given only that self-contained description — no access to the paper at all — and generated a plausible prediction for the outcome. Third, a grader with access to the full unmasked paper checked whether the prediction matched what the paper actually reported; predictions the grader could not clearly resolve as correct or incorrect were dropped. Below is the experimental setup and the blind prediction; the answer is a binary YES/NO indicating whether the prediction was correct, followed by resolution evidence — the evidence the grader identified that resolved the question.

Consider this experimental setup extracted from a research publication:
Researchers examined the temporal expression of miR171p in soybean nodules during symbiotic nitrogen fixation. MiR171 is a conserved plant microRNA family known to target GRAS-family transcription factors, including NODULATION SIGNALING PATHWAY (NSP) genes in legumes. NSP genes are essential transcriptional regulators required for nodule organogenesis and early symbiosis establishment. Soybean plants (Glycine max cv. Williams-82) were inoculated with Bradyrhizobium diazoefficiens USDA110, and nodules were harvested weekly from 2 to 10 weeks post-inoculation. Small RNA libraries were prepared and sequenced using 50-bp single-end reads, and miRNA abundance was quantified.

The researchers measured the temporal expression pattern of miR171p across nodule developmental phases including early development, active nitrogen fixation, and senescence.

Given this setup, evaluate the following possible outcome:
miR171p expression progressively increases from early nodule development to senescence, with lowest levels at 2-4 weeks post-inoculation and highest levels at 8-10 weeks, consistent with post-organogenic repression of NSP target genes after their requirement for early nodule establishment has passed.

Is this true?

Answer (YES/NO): YES